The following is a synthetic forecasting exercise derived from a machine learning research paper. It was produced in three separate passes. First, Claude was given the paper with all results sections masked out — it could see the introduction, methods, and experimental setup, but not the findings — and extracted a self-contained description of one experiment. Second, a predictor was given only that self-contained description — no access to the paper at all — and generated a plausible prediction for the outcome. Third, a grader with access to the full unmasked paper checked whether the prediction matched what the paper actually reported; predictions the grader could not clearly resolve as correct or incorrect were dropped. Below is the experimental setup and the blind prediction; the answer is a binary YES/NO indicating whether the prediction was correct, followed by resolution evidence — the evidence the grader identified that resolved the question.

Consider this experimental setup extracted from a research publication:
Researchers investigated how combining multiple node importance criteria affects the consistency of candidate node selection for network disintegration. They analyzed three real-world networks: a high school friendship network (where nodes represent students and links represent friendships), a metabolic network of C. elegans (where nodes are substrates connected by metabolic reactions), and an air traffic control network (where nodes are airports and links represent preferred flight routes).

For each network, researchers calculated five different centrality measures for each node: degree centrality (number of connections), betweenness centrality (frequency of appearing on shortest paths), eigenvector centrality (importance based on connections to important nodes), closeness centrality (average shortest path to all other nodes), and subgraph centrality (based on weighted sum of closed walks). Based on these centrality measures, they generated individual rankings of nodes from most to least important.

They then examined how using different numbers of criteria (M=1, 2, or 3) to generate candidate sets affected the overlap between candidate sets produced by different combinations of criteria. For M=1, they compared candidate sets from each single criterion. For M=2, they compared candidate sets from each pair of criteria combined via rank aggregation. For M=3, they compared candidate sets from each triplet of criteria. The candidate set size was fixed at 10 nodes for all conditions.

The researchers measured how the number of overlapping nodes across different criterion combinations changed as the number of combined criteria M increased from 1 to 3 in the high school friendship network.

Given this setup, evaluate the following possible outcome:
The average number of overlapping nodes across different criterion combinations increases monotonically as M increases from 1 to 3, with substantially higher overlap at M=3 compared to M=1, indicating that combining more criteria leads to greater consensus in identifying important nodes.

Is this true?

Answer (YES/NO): YES